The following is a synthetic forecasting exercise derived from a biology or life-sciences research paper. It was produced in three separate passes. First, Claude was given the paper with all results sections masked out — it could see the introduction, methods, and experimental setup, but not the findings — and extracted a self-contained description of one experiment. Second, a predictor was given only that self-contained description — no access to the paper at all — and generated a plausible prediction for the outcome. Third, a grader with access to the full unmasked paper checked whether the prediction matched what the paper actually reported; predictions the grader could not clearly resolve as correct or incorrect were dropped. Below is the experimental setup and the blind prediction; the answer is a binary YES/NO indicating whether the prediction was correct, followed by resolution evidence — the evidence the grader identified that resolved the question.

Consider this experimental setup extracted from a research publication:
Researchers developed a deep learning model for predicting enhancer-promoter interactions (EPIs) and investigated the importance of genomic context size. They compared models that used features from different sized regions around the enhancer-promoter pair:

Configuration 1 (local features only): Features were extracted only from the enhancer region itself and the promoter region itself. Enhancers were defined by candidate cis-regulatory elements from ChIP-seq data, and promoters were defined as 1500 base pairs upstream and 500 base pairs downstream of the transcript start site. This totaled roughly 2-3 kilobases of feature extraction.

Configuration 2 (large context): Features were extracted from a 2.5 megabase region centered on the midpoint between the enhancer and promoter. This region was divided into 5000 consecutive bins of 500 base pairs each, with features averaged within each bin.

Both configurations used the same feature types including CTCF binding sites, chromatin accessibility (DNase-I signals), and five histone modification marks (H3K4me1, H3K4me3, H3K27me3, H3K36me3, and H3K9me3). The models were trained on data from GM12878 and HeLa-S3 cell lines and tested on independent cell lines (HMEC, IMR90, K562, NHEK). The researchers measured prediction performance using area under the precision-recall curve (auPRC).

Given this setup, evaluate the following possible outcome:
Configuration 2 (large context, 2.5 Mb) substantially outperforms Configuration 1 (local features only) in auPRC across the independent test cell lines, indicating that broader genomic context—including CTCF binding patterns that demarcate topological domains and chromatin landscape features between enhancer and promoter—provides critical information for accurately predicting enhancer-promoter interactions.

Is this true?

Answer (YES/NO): YES